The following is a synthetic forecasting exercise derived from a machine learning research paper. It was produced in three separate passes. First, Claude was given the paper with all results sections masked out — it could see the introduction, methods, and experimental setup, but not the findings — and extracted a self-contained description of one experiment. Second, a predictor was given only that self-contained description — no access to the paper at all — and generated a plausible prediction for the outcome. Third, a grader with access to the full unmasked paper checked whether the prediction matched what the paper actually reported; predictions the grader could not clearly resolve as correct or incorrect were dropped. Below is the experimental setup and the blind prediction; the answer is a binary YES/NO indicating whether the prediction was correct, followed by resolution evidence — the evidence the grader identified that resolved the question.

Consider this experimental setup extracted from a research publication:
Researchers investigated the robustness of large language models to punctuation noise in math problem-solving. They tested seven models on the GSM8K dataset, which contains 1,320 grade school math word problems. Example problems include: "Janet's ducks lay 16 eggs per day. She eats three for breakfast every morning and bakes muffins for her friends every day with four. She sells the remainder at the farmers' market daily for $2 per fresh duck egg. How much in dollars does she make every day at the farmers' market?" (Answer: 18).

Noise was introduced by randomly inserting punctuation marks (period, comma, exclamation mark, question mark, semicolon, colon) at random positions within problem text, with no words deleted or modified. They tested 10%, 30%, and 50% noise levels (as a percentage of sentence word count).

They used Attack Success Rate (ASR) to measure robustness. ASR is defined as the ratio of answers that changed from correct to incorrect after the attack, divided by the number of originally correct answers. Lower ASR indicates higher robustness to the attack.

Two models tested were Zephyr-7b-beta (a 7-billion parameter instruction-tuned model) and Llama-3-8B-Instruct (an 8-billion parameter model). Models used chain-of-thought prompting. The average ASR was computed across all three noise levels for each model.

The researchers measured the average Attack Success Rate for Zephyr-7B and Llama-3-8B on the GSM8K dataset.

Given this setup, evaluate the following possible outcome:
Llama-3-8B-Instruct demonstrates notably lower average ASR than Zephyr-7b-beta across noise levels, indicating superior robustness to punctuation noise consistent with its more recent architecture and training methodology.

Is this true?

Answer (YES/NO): YES